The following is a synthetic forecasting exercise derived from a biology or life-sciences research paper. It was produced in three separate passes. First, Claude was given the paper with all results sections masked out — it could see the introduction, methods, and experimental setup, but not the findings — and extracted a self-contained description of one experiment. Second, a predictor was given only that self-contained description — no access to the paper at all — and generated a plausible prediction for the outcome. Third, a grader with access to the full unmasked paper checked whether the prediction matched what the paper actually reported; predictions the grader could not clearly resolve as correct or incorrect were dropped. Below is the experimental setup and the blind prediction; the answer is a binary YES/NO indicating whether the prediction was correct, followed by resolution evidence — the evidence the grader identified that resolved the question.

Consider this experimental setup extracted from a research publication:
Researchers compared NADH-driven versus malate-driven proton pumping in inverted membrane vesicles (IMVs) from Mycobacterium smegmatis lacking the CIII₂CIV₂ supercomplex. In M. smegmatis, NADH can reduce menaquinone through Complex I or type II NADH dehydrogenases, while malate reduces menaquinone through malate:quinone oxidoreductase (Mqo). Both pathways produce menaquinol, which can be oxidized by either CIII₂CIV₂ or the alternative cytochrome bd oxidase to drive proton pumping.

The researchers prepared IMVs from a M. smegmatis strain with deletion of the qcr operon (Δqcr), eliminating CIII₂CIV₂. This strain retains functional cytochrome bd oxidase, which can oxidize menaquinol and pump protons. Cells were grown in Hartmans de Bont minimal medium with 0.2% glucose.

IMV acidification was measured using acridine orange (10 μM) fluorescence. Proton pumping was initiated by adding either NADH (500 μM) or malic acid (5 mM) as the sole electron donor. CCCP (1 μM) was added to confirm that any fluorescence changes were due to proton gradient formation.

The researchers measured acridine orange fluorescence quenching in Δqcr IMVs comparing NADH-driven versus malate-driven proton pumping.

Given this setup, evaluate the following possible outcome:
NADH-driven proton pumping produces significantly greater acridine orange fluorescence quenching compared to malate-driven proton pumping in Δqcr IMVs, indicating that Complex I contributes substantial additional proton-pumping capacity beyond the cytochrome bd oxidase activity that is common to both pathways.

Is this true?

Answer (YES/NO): NO